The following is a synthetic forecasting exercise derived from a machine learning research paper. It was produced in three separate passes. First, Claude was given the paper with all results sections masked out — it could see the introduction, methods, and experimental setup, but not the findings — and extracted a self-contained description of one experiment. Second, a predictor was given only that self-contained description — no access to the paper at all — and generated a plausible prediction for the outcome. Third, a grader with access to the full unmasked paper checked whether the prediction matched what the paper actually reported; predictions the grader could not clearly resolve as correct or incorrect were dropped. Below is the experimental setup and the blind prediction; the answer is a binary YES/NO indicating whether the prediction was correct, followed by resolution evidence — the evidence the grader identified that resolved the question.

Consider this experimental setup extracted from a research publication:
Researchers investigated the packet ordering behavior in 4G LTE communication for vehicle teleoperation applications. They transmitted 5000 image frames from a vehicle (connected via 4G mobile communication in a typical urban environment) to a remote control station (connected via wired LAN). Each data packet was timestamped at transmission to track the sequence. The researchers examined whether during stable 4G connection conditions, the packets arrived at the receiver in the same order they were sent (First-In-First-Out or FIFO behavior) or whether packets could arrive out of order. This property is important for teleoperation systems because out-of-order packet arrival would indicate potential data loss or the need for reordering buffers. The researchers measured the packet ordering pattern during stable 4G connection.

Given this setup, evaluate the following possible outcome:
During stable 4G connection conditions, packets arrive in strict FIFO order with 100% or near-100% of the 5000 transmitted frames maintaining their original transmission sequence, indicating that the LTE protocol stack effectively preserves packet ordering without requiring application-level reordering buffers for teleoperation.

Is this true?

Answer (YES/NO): YES